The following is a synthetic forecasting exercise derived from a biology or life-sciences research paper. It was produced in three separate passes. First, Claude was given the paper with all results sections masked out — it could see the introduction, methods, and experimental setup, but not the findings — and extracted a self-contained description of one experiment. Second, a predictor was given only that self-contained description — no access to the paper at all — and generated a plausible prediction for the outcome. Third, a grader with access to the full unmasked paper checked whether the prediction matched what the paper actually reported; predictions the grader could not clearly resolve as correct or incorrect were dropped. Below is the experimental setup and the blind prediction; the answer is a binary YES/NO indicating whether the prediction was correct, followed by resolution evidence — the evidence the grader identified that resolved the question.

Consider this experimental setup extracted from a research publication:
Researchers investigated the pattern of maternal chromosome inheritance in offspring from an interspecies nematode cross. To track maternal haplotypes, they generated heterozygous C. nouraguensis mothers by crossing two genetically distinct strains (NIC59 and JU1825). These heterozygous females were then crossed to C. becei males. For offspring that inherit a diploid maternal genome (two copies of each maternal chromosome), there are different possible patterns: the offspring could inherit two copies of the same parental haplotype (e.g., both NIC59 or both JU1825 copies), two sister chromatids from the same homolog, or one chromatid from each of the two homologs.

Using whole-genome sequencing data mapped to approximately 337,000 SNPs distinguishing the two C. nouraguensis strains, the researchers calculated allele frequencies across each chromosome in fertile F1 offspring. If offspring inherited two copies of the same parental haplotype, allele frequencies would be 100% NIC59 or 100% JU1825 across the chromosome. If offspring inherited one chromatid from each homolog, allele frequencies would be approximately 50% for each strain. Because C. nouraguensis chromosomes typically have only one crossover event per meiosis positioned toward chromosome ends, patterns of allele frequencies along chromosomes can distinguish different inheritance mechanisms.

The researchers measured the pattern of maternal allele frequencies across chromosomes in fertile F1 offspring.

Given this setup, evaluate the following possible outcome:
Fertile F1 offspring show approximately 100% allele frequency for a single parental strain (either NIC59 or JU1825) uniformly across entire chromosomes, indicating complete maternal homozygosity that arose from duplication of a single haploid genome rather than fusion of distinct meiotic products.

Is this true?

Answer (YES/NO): NO